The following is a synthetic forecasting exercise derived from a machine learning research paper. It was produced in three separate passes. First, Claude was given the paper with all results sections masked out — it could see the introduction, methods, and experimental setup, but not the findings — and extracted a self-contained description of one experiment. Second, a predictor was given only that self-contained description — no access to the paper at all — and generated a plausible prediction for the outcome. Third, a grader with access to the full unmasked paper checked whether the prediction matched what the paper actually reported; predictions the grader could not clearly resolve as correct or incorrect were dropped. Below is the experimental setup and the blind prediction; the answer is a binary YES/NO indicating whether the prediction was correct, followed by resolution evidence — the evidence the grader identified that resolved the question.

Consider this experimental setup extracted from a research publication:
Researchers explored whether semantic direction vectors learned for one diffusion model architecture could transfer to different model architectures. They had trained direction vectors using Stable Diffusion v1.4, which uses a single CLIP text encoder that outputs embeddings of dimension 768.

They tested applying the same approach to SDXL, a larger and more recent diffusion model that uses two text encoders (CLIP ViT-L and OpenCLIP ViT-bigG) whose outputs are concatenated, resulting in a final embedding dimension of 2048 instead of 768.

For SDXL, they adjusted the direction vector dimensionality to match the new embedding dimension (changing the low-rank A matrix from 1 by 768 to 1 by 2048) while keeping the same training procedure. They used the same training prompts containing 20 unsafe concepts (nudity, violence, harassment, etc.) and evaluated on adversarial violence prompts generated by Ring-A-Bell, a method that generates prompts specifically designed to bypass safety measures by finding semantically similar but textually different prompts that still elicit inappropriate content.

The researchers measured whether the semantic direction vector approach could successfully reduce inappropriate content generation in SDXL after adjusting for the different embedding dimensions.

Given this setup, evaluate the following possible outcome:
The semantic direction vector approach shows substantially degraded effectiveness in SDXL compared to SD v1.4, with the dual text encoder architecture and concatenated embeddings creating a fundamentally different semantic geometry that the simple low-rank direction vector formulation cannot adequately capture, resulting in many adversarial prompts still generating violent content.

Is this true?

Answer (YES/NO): NO